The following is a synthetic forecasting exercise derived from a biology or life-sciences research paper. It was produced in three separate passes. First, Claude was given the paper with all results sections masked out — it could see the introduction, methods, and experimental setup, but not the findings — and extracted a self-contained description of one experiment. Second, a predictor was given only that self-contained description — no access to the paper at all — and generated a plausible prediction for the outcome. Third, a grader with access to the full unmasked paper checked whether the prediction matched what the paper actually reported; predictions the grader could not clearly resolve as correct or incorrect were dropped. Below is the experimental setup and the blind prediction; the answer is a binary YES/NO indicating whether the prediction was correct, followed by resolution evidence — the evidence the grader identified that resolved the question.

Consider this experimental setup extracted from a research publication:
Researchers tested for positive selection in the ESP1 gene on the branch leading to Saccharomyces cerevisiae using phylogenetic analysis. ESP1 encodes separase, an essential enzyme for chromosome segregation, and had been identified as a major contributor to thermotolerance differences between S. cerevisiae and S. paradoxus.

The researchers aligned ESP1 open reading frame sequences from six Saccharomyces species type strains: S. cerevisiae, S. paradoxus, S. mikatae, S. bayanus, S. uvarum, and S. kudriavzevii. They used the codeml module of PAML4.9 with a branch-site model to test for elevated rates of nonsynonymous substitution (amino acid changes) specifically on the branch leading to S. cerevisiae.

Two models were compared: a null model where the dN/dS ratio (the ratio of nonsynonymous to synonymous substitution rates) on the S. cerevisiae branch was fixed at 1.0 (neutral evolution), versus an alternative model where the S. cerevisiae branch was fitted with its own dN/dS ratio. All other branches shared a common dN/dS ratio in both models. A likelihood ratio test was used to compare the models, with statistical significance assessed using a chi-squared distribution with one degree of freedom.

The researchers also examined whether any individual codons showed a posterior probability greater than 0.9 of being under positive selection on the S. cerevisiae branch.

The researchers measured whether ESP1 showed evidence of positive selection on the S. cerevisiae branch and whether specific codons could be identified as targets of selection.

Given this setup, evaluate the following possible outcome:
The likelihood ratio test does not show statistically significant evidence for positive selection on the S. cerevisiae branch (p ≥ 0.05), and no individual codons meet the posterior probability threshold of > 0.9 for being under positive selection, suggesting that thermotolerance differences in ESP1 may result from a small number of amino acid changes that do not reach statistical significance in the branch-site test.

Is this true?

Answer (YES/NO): NO